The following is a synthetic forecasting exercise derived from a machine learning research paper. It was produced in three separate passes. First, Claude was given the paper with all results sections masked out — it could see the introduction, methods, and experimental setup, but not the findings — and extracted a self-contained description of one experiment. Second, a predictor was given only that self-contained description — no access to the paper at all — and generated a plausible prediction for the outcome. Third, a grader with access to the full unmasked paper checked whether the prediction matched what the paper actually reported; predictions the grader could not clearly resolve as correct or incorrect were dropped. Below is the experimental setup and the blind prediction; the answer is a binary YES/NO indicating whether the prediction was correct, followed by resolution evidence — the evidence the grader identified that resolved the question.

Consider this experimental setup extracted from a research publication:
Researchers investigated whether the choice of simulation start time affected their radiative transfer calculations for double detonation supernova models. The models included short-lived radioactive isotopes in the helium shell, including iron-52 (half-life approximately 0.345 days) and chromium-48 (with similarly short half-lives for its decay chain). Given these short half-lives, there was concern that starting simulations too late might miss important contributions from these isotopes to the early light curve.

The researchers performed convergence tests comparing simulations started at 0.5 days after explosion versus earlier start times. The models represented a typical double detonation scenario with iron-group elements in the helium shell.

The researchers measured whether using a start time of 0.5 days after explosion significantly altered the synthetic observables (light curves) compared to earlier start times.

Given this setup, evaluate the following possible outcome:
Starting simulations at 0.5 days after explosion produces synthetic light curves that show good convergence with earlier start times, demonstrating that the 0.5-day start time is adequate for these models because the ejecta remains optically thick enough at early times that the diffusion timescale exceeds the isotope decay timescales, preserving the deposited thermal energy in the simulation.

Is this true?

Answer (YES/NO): NO